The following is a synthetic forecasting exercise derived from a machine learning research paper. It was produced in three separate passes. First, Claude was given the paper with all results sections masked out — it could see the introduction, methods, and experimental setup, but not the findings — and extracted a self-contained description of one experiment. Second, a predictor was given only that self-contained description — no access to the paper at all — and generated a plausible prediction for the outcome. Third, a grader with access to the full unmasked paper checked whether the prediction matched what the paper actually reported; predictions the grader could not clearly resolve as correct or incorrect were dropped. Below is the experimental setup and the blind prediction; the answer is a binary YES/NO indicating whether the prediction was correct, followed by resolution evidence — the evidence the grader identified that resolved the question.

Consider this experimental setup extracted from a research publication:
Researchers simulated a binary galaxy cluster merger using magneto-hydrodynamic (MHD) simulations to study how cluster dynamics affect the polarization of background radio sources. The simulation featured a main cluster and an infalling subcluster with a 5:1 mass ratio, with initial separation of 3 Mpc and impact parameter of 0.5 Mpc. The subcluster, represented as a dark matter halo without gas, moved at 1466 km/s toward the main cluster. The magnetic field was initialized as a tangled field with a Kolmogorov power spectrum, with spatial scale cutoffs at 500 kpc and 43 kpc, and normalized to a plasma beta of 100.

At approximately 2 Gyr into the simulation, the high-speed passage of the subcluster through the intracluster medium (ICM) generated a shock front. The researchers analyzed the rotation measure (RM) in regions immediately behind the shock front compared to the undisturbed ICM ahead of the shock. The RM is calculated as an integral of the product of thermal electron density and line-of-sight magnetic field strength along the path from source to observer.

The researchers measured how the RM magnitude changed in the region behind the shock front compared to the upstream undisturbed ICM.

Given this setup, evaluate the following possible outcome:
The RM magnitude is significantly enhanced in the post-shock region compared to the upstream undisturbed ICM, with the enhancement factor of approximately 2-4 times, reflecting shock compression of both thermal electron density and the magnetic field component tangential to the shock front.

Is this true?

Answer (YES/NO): NO